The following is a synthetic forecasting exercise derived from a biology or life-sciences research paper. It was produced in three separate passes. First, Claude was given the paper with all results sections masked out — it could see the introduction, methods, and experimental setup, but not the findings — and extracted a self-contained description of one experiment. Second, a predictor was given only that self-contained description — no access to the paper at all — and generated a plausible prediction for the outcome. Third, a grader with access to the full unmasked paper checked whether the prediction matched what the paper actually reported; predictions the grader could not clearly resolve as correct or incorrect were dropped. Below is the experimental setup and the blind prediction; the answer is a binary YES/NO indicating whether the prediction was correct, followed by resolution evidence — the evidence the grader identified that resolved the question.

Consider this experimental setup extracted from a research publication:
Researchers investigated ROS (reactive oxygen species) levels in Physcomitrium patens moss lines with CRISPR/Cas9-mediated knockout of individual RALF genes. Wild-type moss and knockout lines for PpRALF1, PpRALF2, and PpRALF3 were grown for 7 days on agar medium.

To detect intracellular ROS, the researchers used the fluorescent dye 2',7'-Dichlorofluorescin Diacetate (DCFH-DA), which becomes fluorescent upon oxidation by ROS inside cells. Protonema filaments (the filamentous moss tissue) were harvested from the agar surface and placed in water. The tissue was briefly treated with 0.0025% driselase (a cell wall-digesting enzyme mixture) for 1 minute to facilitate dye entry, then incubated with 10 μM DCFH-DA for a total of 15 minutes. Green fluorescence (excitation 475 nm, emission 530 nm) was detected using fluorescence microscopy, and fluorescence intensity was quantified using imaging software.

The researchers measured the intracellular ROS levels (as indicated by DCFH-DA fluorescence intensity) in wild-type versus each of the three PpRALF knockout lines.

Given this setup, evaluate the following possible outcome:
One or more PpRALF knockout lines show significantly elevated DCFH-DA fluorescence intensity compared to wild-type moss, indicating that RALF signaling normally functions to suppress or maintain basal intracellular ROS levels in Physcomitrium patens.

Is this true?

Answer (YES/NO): YES